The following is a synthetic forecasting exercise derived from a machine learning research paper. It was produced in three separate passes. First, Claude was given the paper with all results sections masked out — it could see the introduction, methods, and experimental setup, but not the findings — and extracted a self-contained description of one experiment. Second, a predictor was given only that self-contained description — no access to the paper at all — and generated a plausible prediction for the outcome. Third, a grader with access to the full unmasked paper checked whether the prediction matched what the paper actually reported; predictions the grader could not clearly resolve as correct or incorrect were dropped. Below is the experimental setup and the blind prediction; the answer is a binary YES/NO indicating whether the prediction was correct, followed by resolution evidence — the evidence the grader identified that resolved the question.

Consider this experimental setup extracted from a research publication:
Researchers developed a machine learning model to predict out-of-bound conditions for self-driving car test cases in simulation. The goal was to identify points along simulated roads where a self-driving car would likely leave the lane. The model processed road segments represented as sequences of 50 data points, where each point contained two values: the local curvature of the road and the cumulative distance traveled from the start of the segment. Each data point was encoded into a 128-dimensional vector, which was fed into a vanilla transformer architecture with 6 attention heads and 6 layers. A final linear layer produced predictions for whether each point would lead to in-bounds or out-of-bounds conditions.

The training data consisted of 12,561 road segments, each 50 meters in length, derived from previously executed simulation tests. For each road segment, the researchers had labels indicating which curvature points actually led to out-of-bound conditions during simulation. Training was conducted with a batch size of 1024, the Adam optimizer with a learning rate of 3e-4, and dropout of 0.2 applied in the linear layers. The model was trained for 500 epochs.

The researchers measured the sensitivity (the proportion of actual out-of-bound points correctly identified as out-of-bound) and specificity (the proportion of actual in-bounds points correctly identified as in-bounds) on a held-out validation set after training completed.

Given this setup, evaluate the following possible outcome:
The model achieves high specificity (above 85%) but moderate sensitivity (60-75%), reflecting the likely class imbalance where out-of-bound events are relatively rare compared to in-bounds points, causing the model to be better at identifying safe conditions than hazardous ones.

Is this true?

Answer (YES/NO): NO